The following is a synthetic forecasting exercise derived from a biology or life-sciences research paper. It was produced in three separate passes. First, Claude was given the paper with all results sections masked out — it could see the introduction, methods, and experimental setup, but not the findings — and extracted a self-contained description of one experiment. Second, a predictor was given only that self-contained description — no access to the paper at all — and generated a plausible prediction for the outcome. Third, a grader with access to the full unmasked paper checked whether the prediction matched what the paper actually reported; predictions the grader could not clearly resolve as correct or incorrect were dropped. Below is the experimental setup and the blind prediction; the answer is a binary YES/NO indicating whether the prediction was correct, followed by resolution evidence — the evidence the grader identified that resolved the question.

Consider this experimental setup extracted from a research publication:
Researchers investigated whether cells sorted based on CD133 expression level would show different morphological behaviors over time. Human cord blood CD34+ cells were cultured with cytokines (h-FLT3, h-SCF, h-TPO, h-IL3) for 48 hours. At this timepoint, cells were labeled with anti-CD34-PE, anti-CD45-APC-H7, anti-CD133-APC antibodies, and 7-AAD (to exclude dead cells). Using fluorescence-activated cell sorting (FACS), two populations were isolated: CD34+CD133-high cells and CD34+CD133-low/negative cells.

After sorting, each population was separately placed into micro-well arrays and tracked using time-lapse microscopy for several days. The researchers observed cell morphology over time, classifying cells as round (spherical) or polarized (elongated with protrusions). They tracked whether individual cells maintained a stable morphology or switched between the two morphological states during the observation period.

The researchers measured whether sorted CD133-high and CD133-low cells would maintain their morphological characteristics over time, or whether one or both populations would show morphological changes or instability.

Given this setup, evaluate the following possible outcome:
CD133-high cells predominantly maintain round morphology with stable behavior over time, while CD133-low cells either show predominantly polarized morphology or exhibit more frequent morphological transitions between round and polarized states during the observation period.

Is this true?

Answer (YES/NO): NO